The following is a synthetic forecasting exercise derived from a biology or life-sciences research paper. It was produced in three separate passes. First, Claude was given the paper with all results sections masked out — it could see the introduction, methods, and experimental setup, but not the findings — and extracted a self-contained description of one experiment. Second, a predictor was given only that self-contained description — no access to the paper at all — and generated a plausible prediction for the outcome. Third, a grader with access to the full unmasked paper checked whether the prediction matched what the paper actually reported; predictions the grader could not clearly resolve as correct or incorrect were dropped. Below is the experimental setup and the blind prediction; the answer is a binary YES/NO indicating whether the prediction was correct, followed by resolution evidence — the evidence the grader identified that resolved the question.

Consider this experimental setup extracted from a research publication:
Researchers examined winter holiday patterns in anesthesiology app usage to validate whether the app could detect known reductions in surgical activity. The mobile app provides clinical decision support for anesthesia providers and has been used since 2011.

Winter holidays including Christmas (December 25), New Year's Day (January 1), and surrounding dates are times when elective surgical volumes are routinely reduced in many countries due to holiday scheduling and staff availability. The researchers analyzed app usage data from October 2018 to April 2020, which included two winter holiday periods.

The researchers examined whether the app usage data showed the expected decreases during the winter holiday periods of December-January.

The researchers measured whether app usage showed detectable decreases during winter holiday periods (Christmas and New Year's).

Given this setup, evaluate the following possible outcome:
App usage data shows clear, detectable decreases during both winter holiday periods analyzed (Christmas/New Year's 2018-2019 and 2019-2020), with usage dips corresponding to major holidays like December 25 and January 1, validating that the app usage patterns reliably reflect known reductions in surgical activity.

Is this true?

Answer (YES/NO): YES